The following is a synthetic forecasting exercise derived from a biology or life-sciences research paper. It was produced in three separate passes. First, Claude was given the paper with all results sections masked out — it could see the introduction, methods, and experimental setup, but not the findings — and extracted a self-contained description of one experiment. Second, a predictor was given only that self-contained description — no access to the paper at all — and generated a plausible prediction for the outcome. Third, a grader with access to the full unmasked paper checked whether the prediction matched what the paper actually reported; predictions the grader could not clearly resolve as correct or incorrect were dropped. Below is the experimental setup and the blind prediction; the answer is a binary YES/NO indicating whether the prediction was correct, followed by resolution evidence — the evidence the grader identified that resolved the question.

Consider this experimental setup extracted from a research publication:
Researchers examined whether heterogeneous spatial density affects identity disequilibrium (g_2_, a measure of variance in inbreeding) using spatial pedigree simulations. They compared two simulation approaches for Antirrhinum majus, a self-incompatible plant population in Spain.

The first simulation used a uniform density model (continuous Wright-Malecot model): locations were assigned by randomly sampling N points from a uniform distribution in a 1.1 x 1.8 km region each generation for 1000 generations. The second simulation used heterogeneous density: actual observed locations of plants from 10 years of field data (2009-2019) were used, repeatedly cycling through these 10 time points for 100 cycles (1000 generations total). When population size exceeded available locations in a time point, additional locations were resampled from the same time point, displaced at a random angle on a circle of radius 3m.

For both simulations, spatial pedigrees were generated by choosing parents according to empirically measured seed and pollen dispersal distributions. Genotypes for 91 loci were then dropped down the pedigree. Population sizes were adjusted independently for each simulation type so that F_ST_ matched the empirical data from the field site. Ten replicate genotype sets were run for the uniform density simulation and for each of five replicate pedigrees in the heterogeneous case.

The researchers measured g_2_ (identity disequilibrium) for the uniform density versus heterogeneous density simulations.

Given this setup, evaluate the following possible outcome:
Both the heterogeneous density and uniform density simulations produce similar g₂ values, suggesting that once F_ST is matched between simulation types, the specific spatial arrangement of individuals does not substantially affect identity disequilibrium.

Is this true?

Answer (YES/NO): NO